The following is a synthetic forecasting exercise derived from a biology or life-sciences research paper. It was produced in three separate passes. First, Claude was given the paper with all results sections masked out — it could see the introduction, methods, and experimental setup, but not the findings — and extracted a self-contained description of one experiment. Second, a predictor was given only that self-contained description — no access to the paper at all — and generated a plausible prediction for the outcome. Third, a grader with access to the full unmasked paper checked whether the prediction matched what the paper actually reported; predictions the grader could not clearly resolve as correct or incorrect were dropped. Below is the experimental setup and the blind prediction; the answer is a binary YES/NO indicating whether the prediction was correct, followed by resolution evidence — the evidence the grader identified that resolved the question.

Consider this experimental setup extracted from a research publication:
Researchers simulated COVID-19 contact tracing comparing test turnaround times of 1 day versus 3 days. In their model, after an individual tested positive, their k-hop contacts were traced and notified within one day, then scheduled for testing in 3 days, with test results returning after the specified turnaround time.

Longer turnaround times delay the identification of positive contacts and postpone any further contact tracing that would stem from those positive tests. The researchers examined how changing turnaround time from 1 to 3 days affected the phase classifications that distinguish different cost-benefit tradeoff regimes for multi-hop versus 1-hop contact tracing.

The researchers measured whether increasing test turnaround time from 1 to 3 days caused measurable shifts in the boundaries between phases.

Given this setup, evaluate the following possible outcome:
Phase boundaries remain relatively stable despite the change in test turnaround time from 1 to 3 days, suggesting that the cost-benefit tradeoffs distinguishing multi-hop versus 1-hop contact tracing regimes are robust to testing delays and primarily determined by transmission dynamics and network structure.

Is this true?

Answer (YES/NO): YES